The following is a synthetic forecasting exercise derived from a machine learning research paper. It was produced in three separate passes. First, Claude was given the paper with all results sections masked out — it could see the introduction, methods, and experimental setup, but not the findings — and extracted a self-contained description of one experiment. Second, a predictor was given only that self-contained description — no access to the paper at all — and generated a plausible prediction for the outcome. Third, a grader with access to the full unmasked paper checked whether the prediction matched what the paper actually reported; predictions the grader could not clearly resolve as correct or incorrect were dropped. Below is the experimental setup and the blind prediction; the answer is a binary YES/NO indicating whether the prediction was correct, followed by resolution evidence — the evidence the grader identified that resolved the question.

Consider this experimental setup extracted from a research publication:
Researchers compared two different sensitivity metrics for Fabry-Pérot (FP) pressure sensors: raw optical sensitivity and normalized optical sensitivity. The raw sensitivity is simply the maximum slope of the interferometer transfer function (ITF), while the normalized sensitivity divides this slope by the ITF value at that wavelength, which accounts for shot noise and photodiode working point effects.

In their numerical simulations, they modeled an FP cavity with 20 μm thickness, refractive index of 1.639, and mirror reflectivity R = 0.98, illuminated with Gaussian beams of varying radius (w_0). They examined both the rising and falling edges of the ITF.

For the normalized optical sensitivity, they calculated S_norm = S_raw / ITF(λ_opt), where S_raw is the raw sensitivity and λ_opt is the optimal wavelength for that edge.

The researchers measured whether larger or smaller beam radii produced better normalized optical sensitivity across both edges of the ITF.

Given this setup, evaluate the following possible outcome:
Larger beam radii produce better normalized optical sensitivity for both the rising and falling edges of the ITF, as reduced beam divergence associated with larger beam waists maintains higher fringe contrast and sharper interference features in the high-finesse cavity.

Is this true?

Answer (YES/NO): YES